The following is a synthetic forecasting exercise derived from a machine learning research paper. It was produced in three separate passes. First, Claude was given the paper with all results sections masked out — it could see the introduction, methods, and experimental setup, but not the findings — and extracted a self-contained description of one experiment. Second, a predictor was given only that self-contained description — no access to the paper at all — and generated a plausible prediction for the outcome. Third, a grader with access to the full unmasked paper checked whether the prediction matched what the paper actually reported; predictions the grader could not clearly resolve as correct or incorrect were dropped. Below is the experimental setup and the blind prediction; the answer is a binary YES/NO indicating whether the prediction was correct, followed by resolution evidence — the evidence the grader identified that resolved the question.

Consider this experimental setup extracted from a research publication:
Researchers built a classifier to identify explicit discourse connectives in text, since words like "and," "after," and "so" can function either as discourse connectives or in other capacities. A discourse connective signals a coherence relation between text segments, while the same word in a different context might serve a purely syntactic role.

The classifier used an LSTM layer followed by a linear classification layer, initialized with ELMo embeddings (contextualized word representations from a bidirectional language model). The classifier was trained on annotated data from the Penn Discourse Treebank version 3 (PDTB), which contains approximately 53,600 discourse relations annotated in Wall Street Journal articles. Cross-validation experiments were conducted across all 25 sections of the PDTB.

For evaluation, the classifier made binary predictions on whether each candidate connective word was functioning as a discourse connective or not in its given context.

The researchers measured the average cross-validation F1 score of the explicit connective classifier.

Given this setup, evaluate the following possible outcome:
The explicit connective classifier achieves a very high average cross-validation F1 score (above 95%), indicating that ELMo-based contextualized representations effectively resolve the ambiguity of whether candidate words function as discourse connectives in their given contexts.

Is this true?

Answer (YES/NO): NO